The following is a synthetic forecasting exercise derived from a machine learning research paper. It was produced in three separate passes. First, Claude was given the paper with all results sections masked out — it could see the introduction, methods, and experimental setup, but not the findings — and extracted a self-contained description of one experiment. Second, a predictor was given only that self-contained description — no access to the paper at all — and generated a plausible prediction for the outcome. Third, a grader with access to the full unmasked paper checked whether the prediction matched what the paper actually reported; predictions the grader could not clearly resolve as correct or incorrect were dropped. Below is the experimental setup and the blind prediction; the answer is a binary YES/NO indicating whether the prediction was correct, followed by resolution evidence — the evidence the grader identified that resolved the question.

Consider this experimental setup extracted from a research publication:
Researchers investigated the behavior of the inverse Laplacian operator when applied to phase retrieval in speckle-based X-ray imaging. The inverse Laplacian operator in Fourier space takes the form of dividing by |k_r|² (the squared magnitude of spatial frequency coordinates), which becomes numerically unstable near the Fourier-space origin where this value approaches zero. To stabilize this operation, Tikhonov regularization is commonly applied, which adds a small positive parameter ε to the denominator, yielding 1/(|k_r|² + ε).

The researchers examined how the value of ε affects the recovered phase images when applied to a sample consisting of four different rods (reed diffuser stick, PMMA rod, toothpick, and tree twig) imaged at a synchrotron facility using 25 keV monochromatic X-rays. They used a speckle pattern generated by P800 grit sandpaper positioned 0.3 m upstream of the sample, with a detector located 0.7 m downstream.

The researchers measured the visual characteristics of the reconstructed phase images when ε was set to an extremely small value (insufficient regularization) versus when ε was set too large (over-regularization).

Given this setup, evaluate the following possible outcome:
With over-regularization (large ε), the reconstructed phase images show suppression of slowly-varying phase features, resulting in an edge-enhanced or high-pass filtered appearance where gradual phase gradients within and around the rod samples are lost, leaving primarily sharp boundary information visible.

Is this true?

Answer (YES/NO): YES